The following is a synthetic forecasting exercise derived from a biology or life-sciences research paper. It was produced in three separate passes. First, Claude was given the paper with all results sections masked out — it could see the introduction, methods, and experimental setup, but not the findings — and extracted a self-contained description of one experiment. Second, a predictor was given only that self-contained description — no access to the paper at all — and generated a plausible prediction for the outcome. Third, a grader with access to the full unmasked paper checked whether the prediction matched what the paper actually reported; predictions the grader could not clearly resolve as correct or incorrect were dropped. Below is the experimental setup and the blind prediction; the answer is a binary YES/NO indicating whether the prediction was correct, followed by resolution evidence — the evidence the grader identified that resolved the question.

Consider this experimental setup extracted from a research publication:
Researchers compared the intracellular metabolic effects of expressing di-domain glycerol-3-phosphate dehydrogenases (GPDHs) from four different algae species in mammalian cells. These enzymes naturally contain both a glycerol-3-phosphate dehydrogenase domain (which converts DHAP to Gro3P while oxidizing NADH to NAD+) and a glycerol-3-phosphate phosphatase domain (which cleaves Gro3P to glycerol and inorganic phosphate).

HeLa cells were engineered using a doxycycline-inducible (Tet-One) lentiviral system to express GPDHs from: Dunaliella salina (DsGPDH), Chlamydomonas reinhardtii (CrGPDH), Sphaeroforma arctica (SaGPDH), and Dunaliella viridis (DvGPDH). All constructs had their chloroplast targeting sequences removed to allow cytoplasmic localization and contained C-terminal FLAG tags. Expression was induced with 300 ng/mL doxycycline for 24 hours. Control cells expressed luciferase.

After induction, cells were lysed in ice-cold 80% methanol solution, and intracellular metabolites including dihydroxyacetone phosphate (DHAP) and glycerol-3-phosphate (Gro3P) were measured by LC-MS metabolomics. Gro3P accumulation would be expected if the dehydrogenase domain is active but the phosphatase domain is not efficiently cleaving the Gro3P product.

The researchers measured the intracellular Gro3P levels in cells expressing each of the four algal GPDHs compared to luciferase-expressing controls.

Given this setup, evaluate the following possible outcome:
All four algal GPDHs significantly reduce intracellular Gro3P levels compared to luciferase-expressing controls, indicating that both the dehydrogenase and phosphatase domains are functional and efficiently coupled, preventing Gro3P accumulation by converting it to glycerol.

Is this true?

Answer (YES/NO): NO